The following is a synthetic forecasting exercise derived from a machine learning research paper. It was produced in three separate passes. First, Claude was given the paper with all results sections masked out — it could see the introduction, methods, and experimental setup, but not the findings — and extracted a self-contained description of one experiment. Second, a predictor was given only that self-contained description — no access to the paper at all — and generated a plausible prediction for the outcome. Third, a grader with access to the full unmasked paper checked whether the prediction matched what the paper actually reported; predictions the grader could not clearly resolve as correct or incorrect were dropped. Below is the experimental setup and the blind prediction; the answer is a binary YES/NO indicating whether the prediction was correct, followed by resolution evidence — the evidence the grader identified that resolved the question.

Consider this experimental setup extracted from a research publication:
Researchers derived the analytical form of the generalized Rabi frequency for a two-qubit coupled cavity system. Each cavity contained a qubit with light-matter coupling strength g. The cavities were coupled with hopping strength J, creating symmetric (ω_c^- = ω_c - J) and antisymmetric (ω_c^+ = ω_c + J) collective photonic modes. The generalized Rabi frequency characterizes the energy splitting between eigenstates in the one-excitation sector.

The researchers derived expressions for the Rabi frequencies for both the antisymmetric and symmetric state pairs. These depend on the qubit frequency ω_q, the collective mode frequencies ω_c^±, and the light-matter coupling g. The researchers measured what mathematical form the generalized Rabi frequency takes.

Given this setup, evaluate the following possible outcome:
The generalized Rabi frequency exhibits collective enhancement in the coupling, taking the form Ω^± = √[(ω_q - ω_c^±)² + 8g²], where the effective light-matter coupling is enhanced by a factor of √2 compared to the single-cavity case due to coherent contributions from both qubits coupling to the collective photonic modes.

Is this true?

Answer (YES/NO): NO